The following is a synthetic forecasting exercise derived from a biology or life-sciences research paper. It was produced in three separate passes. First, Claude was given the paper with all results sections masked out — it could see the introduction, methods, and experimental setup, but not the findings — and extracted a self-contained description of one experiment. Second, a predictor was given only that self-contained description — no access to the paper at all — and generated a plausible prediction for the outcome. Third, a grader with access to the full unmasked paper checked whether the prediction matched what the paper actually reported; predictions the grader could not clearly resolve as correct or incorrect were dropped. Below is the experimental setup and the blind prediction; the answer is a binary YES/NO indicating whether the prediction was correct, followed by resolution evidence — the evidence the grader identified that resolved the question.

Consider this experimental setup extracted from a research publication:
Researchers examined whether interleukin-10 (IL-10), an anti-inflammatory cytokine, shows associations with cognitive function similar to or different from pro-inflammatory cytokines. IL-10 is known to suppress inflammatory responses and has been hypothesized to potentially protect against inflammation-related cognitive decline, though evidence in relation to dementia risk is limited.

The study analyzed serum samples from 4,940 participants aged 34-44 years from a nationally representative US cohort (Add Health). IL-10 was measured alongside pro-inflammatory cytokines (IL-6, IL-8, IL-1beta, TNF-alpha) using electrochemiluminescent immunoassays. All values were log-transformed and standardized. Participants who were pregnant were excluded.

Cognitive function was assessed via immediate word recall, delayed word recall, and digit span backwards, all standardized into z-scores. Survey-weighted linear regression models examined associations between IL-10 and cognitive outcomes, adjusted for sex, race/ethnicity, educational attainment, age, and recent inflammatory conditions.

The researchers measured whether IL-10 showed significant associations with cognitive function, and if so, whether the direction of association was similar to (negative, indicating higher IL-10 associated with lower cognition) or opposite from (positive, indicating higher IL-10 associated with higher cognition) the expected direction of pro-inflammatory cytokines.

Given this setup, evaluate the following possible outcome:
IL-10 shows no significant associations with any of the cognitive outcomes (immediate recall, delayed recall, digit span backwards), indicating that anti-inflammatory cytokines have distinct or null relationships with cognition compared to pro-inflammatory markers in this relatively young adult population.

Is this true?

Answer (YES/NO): YES